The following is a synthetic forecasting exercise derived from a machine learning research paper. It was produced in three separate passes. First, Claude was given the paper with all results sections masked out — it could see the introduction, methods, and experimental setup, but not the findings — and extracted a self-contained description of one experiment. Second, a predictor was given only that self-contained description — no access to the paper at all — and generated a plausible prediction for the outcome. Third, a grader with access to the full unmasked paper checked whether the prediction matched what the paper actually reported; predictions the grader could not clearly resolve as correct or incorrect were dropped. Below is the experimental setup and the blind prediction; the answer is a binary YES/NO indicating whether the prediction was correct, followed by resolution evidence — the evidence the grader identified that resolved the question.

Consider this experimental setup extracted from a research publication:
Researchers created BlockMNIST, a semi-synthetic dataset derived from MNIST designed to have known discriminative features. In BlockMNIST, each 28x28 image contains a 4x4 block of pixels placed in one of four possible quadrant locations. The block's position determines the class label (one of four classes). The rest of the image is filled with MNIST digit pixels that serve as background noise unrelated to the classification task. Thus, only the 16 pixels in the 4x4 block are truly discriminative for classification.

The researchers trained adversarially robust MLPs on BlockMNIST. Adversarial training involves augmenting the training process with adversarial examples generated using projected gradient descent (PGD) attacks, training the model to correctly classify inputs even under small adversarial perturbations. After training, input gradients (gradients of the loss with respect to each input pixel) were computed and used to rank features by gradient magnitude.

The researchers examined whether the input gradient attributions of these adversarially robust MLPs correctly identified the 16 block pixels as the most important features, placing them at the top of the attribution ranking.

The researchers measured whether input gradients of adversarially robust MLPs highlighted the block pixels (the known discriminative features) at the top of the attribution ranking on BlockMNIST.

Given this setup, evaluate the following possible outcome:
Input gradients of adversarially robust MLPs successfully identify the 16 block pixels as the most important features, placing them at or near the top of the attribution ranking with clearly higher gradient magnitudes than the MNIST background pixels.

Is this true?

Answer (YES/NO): YES